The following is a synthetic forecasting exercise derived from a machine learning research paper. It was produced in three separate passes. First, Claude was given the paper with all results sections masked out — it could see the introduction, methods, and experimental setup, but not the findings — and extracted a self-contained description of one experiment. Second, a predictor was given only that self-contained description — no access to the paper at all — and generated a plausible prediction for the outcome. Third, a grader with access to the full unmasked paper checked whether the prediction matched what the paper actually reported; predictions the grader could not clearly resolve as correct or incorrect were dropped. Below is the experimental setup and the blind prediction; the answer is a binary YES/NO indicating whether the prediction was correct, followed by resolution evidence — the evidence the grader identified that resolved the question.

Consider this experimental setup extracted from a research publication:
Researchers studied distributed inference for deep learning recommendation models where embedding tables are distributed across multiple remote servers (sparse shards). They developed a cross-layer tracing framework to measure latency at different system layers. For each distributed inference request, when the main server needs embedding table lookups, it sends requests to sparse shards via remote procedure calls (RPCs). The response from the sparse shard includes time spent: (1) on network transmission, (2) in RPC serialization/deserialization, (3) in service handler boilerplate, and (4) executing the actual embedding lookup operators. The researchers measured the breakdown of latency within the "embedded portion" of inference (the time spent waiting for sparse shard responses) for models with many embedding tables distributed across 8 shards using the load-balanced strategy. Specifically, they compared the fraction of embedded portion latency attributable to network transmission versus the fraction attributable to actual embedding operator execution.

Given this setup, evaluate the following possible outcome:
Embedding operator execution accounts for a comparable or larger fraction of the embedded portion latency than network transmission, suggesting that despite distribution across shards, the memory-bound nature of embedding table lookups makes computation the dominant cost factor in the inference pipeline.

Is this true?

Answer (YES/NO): NO